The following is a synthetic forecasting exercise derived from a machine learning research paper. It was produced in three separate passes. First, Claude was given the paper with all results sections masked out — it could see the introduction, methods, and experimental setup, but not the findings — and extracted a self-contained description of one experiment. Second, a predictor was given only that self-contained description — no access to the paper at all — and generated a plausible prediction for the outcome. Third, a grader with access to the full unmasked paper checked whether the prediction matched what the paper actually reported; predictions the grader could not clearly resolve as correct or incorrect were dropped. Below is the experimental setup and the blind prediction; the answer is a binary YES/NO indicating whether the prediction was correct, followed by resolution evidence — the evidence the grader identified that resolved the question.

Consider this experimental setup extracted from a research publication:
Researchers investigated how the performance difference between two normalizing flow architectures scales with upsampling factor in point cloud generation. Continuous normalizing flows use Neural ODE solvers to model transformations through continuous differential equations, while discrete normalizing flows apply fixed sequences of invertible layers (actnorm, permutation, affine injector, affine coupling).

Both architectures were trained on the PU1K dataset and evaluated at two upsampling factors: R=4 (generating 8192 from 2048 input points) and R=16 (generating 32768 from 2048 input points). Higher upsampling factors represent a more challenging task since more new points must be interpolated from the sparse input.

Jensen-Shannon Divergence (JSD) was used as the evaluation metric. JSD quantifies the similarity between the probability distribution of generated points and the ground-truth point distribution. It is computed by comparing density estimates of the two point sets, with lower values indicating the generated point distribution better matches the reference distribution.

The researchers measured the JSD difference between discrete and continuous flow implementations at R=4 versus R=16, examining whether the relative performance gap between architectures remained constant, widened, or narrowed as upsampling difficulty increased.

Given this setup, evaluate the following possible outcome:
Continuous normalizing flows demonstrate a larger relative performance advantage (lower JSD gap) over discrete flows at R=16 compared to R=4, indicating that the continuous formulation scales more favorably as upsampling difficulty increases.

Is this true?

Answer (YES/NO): NO